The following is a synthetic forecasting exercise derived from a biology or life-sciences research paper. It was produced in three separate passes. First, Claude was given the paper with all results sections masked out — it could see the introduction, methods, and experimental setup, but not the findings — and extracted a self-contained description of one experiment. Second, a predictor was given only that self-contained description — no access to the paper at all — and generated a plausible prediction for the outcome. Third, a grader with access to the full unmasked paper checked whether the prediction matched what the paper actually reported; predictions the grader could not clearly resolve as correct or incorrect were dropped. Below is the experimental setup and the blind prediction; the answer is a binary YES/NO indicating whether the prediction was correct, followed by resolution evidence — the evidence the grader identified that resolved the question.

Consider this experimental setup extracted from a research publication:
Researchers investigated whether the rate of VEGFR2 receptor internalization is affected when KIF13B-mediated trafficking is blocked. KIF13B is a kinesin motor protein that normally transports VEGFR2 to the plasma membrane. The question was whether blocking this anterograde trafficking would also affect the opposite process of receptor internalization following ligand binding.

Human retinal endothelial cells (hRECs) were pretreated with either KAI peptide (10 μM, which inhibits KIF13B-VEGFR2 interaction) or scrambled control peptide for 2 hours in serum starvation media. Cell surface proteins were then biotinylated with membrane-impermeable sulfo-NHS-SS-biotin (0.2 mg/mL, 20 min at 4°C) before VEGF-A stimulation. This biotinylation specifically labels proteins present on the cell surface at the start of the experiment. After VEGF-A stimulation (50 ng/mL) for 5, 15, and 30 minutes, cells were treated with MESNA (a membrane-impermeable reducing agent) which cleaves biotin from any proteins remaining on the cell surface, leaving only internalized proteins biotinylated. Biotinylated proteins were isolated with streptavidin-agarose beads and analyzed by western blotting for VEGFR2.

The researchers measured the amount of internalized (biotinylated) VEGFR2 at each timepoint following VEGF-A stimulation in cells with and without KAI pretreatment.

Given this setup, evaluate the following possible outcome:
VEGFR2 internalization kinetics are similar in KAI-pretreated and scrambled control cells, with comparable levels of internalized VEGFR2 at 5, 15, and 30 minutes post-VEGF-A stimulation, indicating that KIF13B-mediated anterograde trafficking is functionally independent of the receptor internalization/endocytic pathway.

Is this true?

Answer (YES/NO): YES